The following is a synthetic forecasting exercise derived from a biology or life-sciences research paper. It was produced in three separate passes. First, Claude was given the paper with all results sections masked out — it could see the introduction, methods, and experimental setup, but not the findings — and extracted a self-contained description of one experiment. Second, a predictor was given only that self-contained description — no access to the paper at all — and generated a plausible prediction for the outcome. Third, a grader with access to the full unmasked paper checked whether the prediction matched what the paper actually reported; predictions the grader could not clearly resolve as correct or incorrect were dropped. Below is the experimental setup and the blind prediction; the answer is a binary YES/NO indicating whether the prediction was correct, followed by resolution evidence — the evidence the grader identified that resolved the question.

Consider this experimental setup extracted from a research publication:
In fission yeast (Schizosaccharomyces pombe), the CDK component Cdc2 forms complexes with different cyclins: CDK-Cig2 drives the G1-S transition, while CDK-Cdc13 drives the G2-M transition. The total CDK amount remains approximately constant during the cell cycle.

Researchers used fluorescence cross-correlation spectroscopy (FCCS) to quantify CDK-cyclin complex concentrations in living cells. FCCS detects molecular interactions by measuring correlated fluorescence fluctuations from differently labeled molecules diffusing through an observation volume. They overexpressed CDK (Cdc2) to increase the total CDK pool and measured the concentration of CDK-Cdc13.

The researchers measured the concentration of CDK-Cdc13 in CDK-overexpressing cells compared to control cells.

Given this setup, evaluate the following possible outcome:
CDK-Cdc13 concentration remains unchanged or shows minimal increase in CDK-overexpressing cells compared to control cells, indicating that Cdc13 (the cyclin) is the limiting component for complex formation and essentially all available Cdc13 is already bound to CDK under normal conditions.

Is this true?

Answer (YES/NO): NO